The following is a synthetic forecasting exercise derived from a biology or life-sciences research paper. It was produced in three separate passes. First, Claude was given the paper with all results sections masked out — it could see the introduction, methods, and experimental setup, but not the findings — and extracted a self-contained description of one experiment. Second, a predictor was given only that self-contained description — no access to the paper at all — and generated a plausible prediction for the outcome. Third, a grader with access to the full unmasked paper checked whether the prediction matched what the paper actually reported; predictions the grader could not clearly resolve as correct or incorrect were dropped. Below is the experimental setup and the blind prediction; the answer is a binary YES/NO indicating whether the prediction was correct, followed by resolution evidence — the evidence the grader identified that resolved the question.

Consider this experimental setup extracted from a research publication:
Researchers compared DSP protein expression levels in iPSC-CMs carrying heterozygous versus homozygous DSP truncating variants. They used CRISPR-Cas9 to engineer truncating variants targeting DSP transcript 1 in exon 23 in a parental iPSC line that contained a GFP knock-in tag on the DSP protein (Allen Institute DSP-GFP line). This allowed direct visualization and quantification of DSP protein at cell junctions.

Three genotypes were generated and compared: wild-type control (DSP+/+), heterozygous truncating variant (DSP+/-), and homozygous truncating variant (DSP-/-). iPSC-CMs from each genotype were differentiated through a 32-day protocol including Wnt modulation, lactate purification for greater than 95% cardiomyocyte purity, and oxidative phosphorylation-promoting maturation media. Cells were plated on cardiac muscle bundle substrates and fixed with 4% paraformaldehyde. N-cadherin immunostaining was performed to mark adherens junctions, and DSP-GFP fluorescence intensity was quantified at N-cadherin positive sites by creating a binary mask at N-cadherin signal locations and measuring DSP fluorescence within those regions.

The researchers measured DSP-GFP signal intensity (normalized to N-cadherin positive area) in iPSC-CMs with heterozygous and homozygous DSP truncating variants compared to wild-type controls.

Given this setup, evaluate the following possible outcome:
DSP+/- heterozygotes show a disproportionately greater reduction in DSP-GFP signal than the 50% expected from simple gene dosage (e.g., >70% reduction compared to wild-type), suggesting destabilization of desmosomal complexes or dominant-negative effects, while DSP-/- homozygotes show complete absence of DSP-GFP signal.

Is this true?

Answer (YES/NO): NO